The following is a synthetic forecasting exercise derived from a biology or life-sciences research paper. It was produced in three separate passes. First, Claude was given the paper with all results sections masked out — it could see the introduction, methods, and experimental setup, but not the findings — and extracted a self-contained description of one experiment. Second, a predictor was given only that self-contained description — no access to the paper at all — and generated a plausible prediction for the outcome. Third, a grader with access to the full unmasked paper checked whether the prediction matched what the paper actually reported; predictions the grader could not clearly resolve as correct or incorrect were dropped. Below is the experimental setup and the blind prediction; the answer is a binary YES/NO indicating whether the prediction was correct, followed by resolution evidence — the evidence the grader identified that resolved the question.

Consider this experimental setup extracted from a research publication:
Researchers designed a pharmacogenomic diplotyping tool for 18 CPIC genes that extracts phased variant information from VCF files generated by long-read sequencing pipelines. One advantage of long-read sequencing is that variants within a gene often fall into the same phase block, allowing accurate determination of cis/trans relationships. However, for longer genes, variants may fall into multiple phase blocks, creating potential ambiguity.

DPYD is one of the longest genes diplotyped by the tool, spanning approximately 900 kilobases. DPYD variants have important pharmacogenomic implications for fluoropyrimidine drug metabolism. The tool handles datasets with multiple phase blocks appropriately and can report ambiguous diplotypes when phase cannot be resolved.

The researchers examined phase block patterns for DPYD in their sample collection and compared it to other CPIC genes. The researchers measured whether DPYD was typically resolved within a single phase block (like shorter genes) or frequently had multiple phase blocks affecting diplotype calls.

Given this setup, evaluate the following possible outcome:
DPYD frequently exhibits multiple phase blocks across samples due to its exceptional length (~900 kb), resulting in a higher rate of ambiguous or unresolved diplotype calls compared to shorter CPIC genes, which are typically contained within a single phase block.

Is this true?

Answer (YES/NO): YES